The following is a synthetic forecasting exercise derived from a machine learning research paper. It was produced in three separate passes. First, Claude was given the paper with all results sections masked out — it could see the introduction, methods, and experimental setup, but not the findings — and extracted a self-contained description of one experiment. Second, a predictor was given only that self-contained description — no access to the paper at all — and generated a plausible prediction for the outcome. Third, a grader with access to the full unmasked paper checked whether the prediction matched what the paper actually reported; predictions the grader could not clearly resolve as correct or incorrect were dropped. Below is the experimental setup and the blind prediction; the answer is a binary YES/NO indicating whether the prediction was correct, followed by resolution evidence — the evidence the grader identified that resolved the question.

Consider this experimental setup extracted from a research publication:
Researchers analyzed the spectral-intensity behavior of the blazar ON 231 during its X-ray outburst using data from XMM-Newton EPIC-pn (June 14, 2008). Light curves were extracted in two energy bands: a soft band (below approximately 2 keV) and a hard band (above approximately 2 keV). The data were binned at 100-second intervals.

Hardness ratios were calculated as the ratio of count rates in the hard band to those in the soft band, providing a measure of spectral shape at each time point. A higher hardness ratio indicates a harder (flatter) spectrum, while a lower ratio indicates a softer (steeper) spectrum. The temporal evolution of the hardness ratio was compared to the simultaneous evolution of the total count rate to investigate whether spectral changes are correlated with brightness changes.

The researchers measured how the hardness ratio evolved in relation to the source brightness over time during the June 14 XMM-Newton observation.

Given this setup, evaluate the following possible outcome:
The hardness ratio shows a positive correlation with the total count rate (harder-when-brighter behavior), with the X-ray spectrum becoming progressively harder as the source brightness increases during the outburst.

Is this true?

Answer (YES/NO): NO